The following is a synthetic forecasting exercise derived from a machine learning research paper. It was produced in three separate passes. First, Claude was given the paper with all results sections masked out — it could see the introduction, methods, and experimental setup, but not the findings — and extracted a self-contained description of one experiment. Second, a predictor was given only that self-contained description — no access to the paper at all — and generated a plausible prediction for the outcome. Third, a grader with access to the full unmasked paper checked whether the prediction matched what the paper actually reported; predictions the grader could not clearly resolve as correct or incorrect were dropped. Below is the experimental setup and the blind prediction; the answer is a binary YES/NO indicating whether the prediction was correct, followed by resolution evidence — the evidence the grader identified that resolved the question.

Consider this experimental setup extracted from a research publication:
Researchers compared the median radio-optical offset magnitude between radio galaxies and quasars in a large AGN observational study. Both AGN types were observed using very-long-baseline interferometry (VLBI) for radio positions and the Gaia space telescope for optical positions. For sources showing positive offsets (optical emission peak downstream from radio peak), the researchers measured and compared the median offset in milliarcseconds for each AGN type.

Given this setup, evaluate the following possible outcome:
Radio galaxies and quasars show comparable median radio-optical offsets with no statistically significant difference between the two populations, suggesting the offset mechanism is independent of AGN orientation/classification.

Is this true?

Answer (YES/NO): NO